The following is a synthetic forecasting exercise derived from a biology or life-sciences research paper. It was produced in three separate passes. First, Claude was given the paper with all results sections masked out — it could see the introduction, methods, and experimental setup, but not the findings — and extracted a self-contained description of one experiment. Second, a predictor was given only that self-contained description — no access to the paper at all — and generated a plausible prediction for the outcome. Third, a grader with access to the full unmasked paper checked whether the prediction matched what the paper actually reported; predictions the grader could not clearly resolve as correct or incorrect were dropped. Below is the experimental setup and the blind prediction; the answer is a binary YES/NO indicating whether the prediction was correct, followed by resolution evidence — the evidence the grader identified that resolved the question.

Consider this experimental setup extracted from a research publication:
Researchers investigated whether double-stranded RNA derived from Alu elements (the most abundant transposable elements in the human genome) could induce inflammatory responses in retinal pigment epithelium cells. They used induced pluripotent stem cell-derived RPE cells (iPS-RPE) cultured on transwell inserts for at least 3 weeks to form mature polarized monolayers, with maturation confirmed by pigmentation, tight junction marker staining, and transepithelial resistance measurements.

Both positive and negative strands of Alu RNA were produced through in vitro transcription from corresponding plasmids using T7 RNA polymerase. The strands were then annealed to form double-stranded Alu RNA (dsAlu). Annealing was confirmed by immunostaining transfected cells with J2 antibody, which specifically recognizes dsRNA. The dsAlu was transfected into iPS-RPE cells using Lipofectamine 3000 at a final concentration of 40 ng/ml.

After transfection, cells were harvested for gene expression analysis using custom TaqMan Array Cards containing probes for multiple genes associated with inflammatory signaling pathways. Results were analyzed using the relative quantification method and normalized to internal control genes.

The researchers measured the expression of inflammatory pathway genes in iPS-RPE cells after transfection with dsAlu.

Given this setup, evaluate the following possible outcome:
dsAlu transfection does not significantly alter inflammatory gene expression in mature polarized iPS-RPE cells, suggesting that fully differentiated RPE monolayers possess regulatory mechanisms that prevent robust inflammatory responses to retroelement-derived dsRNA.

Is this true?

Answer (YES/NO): NO